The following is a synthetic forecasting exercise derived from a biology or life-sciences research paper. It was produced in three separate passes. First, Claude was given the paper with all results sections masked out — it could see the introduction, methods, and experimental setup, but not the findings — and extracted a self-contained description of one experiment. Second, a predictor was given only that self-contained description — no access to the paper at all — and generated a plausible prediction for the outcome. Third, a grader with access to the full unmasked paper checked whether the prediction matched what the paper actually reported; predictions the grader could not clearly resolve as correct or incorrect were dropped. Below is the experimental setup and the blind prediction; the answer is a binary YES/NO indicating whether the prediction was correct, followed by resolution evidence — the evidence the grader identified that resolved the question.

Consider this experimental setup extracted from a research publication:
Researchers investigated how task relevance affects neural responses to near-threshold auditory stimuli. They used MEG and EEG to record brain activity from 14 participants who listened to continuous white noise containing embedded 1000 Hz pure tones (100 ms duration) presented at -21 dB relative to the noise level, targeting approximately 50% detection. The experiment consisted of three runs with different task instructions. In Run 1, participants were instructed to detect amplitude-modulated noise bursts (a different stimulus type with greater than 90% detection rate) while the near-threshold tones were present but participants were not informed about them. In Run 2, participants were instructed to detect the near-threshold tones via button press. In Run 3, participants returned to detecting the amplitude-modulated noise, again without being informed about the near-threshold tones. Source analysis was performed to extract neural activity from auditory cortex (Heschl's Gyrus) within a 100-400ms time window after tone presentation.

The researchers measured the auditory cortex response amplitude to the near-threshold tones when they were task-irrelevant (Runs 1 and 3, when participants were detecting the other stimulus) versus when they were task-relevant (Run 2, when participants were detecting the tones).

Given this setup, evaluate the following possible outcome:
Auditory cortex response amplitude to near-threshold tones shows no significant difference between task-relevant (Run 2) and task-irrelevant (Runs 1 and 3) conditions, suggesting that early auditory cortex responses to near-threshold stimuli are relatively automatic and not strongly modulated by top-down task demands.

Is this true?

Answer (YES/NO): NO